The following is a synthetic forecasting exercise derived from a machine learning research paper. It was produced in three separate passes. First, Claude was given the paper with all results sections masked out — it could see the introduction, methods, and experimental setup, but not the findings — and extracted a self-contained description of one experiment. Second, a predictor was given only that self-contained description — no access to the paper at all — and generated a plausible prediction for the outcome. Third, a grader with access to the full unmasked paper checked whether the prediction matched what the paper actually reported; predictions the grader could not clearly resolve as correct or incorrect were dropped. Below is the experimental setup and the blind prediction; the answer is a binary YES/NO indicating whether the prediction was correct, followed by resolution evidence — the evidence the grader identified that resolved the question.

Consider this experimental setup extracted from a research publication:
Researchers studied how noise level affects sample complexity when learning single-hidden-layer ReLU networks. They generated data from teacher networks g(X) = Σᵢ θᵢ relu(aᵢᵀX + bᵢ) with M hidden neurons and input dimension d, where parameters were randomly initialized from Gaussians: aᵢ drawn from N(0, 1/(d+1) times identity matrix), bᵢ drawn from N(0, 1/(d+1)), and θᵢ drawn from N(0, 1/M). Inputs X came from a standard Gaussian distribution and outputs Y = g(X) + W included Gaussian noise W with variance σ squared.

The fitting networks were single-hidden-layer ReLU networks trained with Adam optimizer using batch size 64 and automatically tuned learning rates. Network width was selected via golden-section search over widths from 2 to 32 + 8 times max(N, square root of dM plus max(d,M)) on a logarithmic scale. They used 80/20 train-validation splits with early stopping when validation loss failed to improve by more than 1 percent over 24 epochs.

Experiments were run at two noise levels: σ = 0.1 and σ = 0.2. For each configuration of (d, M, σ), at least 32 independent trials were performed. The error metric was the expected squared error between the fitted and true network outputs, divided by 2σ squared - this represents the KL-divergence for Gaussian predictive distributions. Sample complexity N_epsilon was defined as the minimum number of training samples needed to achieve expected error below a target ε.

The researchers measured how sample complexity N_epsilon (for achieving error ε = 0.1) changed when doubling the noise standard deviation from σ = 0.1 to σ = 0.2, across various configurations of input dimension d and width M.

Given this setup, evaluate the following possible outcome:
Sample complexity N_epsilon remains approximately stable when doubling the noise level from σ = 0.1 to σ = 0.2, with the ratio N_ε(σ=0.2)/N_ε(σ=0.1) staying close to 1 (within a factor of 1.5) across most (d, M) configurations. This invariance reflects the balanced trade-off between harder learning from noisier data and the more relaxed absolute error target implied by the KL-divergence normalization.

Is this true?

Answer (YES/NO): NO